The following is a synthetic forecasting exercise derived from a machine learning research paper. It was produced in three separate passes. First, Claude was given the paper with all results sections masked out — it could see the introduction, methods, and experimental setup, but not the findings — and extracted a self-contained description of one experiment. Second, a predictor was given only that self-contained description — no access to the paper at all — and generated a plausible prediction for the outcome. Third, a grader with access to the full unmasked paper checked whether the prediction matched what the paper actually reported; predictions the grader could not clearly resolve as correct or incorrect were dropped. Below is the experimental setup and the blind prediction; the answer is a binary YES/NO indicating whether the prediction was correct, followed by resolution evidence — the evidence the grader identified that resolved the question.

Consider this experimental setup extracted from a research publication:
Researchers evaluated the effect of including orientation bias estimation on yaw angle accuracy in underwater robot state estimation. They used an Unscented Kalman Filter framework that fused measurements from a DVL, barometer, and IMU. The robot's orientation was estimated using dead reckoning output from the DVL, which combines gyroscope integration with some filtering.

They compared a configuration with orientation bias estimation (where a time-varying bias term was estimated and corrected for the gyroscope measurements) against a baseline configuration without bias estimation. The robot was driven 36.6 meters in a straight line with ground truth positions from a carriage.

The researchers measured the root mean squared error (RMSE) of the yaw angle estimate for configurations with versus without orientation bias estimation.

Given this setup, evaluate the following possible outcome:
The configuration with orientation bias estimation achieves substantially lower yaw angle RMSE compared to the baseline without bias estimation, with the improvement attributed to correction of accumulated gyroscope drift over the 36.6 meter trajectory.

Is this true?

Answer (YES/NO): YES